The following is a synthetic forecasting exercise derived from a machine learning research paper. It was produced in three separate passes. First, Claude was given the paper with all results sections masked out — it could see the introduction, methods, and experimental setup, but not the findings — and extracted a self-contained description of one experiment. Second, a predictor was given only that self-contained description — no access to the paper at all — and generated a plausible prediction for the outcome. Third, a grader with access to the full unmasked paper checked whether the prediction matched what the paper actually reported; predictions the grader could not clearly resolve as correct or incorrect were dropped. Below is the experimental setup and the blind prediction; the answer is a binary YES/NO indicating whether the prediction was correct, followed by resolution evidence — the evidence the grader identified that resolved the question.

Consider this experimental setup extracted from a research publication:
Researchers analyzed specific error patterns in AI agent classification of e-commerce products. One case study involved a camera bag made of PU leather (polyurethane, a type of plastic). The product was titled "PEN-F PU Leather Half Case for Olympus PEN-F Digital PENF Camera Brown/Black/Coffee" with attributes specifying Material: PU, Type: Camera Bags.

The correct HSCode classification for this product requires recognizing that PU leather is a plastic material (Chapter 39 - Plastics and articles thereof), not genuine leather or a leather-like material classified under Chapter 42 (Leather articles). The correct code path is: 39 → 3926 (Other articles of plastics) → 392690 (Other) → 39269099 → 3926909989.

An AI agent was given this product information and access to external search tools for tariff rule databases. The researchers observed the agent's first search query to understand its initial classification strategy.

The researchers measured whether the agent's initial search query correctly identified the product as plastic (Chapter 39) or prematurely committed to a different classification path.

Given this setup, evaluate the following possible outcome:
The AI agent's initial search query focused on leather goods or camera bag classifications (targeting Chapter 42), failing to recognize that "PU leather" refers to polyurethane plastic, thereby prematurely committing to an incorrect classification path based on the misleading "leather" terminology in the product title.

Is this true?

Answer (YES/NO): YES